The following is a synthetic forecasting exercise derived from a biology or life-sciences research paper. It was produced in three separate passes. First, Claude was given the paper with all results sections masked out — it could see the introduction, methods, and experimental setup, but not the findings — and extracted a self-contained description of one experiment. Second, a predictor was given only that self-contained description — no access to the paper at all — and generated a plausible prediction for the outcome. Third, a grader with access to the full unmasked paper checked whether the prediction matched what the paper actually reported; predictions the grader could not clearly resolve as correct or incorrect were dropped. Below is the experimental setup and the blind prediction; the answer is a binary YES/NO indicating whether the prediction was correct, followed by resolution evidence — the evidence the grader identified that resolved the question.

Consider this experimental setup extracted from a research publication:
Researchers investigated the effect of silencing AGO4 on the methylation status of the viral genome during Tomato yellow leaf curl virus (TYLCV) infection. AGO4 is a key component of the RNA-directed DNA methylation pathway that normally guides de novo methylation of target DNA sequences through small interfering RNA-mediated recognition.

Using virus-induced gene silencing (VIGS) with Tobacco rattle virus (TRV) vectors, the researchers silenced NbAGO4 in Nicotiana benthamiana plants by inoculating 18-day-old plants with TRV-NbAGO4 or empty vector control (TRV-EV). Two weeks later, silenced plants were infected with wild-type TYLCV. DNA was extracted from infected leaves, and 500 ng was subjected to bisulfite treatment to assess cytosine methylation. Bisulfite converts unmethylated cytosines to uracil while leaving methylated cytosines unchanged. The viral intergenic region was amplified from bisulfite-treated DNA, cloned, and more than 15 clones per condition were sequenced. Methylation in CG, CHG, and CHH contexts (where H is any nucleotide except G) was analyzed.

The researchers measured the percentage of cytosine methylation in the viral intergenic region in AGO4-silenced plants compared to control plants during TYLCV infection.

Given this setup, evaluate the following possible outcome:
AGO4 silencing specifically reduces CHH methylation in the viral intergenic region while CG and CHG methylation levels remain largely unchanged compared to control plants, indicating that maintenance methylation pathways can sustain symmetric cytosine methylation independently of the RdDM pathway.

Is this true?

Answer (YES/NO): NO